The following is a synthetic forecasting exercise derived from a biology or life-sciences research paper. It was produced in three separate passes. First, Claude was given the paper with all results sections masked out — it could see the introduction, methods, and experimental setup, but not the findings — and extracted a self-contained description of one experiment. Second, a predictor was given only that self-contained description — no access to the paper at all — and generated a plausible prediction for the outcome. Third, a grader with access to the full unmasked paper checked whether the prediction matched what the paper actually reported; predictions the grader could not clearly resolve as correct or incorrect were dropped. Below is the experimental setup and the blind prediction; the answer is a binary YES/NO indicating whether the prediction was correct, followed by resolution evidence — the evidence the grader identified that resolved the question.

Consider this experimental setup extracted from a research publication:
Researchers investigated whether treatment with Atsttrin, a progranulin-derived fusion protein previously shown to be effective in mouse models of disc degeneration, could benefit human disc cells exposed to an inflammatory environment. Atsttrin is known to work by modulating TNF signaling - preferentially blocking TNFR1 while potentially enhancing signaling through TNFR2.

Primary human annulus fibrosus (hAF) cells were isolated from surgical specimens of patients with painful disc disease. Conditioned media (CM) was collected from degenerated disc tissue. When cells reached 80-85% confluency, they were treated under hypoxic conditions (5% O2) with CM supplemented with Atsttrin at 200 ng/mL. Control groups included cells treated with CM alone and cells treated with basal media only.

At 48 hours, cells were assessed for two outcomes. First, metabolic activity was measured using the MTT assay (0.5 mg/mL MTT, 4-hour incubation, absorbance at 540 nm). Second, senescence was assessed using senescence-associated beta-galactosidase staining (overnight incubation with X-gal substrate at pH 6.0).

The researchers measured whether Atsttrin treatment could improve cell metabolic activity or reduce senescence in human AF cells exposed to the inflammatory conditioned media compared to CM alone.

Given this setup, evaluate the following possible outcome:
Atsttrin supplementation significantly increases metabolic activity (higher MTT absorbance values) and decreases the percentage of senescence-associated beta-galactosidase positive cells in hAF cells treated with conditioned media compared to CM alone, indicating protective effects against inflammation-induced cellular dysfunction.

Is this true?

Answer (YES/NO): NO